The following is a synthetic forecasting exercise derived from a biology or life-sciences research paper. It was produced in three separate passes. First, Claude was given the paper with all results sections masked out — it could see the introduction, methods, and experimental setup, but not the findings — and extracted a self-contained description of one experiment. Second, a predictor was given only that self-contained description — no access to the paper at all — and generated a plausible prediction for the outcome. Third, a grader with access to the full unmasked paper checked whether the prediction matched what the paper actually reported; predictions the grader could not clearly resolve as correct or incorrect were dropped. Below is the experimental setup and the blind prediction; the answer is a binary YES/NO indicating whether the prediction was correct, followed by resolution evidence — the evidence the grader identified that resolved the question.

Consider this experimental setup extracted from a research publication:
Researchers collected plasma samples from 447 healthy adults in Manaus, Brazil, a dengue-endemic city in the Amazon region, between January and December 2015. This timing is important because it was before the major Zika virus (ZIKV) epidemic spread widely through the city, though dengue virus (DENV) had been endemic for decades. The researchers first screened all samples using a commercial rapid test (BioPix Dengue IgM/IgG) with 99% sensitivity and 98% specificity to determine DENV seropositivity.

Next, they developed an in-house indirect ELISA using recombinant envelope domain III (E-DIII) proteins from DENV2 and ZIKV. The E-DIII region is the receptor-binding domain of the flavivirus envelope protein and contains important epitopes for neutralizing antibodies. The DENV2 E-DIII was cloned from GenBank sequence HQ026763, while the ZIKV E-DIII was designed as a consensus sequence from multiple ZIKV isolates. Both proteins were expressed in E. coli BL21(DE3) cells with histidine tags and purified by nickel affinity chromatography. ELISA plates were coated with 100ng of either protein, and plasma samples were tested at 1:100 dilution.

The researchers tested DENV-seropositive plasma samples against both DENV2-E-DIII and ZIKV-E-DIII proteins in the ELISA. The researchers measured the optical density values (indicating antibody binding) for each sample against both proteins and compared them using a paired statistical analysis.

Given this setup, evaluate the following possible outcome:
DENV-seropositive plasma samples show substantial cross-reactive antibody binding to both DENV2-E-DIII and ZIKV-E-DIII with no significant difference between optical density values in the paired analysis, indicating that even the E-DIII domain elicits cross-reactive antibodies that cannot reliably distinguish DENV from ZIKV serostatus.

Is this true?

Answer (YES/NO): NO